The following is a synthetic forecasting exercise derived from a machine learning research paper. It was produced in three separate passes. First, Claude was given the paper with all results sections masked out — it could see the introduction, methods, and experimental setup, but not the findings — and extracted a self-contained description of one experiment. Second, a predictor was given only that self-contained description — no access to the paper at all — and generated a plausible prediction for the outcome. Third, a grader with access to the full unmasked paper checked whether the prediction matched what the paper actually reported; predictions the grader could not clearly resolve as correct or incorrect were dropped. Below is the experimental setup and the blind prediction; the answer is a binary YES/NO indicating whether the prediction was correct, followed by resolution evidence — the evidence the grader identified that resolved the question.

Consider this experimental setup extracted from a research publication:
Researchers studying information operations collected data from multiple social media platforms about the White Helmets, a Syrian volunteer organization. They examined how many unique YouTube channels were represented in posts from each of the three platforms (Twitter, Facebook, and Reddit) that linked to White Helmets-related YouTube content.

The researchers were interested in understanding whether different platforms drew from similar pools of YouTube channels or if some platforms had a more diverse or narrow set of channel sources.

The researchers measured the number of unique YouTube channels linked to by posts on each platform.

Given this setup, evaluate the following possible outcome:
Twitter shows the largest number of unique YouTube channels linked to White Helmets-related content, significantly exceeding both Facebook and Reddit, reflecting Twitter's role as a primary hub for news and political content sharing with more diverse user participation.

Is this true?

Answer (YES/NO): YES